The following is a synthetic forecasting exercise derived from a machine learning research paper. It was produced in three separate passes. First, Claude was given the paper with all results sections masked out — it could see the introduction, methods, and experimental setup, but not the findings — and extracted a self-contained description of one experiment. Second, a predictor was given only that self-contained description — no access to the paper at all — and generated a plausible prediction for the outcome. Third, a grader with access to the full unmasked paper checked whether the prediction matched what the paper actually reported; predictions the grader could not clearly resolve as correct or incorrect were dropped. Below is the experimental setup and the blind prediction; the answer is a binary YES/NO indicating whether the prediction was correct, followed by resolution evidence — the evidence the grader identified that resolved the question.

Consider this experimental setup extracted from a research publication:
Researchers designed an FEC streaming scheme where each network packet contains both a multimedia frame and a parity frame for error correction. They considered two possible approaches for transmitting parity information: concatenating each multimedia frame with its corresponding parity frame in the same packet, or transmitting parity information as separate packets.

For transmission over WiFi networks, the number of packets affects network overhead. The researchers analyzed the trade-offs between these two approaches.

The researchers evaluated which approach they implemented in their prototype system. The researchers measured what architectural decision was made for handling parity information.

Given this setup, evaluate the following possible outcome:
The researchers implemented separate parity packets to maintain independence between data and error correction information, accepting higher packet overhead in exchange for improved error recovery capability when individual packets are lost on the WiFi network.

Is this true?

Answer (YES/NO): NO